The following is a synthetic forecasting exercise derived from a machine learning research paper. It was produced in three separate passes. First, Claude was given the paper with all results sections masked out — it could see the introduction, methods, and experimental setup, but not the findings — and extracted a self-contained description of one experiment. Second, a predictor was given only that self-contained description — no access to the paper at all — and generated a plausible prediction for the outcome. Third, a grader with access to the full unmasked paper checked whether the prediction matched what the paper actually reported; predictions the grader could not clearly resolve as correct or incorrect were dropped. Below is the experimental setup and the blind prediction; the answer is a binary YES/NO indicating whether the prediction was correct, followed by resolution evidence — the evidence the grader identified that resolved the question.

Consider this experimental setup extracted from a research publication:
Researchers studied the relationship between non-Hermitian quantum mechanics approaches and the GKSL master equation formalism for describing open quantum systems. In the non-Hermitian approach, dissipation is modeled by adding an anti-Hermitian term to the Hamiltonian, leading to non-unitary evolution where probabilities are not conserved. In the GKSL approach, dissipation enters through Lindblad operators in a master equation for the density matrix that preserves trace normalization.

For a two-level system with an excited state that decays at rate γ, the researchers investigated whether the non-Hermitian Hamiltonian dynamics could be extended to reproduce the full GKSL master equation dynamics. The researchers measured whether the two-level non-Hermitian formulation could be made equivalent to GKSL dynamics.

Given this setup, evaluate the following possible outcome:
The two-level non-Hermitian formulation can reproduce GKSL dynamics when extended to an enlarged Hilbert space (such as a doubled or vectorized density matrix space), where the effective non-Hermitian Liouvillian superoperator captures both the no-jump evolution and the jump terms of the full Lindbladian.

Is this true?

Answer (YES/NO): NO